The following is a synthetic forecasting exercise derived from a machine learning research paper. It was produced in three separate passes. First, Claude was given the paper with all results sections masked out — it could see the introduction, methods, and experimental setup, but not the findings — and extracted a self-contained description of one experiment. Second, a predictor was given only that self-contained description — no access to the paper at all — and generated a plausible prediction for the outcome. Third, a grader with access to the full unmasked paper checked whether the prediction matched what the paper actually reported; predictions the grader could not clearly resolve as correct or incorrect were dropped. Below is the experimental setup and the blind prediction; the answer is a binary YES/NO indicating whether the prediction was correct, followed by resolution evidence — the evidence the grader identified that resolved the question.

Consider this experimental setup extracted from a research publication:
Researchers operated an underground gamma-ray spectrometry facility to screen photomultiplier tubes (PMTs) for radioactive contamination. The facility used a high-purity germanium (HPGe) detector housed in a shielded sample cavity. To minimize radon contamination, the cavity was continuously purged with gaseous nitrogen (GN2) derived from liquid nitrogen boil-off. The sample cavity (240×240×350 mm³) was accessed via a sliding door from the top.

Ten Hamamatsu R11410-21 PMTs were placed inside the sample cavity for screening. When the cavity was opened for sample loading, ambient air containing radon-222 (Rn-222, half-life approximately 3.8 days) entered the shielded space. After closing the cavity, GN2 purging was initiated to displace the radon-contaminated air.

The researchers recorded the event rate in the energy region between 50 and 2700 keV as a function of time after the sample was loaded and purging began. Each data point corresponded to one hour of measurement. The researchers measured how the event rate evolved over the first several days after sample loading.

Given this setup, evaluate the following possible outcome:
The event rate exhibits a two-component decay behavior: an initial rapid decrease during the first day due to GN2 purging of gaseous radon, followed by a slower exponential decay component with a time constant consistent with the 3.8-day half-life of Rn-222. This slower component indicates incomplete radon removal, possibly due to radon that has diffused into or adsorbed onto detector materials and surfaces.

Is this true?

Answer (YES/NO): NO